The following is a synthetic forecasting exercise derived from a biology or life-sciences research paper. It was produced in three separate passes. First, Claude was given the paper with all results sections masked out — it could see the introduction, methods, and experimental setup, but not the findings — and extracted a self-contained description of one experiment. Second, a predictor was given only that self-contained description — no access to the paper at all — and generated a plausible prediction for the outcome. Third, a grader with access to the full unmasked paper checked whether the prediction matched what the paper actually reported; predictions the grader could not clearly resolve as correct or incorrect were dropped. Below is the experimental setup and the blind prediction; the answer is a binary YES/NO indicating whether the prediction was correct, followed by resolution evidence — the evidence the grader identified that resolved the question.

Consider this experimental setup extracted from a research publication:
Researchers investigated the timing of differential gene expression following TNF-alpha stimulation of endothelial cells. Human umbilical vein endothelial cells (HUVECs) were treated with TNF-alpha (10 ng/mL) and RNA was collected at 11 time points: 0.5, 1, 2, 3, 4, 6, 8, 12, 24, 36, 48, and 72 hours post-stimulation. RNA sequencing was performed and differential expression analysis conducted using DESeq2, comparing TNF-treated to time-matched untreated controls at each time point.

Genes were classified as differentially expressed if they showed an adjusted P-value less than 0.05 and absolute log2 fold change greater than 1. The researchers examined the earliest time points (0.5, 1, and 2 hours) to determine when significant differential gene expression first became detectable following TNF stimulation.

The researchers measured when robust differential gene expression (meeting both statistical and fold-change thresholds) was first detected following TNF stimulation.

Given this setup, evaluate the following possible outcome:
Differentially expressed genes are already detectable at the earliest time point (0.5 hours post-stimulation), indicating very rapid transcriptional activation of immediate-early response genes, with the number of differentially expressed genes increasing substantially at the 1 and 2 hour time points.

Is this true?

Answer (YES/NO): YES